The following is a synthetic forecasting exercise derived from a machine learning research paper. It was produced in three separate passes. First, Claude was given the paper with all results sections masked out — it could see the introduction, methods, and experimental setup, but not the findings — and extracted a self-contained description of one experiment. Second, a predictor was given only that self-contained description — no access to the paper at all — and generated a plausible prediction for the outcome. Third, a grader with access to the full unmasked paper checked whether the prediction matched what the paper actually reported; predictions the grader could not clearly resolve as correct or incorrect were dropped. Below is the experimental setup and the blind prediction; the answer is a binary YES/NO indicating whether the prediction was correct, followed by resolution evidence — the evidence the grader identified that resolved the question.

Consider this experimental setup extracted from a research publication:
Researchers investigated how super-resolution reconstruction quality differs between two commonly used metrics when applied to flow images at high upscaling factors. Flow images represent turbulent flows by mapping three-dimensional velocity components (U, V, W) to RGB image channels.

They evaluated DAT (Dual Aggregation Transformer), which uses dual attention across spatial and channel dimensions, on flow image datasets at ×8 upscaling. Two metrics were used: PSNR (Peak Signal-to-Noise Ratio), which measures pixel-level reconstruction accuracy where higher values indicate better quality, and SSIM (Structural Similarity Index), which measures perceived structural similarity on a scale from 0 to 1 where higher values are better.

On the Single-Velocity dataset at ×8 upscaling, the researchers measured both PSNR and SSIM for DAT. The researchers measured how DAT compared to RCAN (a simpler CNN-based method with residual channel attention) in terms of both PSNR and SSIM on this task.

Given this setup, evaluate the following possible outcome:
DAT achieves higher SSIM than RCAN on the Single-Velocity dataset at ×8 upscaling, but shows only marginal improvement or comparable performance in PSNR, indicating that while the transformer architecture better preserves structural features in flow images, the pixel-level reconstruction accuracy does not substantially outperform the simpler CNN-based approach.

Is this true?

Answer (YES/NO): NO